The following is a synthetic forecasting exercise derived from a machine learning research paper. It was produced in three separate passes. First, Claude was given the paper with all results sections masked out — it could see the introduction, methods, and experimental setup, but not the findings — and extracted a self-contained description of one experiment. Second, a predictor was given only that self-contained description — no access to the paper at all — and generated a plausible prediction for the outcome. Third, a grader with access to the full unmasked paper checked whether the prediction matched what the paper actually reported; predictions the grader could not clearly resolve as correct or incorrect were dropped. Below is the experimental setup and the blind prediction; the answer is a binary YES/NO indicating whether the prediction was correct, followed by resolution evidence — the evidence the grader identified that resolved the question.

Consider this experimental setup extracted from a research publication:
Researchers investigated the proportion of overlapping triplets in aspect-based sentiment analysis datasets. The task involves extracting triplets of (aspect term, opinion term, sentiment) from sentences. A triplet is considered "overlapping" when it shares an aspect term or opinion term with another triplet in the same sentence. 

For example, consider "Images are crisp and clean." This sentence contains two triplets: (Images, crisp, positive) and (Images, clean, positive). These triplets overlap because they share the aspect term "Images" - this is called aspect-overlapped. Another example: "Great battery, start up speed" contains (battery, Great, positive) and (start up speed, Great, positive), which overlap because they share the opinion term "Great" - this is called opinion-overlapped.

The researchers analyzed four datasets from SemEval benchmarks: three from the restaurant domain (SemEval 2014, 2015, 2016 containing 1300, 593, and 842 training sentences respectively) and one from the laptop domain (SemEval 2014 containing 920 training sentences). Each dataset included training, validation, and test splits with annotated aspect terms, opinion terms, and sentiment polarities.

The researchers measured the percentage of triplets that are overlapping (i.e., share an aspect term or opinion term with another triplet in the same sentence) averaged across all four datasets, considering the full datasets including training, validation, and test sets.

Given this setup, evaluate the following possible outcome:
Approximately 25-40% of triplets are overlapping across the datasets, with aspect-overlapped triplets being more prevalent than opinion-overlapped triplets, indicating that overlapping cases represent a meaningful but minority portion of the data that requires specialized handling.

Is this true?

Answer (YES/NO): NO